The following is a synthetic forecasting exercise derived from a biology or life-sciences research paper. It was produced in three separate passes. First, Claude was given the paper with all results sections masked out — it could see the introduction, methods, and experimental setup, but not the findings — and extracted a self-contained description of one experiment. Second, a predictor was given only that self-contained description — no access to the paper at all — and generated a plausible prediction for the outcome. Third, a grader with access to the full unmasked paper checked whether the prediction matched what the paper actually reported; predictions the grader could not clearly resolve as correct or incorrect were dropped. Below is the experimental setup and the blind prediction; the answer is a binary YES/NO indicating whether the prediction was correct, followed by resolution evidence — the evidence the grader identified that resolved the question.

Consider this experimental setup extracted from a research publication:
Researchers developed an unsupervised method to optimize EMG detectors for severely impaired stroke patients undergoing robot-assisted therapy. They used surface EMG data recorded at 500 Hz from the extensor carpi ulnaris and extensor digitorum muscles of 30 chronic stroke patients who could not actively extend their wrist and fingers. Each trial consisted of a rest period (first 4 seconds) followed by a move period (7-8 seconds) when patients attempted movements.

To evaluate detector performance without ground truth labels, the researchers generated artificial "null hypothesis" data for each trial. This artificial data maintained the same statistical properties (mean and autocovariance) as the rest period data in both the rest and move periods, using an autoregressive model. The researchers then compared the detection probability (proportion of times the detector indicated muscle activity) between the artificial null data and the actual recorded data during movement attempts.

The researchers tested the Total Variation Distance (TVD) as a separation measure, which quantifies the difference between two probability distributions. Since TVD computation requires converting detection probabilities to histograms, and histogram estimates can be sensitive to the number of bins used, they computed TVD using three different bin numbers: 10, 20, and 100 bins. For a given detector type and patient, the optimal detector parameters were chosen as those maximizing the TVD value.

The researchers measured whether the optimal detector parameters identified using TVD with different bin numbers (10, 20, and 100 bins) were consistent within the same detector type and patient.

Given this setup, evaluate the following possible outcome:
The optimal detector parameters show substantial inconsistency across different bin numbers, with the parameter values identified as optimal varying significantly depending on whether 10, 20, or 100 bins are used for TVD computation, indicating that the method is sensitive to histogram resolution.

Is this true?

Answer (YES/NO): YES